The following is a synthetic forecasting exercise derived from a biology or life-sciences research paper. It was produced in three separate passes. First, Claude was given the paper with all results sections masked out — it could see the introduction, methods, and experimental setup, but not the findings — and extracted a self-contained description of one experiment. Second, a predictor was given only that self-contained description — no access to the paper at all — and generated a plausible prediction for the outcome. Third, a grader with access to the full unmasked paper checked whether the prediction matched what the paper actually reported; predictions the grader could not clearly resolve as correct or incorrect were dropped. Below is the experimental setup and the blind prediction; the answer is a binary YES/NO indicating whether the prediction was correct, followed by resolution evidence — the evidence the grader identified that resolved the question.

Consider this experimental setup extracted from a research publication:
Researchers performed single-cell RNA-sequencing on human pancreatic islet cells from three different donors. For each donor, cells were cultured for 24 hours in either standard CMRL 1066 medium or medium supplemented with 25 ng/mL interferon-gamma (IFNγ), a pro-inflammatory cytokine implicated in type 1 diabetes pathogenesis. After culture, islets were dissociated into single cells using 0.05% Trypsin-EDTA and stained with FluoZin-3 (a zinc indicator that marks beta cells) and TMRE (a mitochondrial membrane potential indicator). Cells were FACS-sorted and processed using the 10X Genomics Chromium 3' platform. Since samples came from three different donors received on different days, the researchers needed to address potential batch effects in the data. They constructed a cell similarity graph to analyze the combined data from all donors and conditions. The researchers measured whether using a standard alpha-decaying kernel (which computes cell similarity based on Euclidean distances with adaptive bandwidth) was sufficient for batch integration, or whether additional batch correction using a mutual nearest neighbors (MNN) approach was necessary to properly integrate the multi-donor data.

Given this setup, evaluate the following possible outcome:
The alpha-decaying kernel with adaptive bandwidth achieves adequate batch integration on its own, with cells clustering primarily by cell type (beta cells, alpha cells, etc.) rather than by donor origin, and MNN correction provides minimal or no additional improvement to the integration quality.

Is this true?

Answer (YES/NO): NO